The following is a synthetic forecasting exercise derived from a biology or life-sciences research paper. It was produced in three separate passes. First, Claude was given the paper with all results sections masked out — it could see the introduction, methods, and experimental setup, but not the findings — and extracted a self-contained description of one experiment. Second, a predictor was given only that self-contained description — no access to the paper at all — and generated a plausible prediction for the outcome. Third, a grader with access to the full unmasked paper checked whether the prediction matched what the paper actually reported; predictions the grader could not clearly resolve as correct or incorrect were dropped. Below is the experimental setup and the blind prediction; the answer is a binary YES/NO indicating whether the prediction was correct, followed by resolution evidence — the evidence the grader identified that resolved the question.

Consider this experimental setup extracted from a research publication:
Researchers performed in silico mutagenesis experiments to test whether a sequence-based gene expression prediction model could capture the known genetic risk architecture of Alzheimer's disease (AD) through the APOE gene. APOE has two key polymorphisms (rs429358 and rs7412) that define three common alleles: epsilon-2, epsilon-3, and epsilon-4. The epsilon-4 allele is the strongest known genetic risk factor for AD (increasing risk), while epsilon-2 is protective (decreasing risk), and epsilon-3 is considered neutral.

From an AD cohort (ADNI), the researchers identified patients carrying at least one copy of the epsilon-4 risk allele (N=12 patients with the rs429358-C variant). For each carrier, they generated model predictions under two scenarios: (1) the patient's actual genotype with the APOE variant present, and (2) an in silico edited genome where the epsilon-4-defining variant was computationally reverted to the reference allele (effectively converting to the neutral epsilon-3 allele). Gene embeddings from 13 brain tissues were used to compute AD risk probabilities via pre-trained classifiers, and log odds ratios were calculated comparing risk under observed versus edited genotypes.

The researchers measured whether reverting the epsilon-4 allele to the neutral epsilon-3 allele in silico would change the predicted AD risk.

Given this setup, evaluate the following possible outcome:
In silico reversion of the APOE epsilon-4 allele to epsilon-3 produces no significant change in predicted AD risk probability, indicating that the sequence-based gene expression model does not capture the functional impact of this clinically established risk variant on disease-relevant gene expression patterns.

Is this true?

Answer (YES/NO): NO